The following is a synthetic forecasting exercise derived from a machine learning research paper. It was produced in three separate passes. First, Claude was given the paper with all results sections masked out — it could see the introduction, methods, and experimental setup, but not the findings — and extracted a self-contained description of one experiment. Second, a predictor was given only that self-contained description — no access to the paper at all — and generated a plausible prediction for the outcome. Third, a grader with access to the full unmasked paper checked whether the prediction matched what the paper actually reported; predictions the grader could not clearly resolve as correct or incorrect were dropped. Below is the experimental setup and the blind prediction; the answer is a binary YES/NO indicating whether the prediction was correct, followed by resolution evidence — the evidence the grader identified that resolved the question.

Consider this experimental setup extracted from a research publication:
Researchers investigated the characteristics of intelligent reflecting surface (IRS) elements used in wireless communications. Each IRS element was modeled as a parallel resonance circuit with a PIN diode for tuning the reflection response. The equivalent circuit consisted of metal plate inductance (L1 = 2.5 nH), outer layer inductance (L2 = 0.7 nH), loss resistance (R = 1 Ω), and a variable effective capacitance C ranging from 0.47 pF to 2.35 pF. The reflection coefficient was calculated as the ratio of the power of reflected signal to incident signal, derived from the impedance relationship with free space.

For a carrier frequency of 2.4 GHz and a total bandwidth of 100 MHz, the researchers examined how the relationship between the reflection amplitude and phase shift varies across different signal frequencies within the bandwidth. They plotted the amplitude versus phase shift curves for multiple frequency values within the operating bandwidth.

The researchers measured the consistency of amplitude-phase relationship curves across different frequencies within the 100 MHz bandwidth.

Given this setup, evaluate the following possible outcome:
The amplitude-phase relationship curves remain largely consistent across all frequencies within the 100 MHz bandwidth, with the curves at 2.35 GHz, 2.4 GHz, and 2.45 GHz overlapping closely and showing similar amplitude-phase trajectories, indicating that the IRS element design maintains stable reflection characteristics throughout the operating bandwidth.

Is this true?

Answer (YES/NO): YES